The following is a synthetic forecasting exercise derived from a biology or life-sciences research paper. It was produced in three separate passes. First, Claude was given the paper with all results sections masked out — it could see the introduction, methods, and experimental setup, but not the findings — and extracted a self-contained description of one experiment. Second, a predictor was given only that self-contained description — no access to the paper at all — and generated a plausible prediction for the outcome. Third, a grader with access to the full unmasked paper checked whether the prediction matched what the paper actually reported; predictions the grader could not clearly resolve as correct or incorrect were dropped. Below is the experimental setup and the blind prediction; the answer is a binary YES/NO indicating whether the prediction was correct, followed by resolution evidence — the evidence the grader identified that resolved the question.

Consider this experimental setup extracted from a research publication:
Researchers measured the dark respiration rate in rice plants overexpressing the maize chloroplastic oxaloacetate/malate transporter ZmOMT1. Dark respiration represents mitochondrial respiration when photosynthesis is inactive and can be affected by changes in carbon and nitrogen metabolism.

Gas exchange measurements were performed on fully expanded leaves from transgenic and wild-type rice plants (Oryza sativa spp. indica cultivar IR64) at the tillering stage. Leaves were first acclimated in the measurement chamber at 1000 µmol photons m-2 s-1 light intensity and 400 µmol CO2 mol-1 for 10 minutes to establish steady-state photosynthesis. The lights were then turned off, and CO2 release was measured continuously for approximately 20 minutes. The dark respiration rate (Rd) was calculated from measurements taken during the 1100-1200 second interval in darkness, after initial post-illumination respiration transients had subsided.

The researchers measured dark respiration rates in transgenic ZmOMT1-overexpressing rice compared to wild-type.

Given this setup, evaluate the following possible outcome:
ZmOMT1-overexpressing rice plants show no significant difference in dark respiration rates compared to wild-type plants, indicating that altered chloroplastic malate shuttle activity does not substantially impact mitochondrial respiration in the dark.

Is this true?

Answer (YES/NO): NO